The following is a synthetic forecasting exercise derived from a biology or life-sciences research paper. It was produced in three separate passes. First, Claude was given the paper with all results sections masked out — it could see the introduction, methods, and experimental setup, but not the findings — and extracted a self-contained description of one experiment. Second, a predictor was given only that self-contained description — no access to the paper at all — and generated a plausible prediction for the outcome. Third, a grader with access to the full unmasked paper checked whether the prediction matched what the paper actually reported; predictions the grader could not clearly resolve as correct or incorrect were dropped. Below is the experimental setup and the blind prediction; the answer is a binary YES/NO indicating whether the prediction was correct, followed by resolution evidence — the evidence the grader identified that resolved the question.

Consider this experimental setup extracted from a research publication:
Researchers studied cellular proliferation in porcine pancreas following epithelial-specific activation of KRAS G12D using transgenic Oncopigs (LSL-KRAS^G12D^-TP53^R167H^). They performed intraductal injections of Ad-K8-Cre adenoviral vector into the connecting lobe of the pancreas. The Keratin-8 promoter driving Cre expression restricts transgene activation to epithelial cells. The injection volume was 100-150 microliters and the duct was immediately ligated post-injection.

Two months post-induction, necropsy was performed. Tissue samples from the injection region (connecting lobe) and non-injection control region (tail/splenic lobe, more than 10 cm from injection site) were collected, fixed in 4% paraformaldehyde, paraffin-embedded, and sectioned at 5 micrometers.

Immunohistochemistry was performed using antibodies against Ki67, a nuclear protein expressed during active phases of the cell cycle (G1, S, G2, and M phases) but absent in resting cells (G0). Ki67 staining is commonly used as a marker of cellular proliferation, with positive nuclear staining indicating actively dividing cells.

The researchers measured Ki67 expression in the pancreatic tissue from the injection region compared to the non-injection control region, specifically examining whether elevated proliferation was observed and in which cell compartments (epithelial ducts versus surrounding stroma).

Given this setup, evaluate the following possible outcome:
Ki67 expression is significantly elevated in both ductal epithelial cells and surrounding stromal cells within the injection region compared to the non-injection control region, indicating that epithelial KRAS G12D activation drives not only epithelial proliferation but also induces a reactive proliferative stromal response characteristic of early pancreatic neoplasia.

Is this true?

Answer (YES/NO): NO